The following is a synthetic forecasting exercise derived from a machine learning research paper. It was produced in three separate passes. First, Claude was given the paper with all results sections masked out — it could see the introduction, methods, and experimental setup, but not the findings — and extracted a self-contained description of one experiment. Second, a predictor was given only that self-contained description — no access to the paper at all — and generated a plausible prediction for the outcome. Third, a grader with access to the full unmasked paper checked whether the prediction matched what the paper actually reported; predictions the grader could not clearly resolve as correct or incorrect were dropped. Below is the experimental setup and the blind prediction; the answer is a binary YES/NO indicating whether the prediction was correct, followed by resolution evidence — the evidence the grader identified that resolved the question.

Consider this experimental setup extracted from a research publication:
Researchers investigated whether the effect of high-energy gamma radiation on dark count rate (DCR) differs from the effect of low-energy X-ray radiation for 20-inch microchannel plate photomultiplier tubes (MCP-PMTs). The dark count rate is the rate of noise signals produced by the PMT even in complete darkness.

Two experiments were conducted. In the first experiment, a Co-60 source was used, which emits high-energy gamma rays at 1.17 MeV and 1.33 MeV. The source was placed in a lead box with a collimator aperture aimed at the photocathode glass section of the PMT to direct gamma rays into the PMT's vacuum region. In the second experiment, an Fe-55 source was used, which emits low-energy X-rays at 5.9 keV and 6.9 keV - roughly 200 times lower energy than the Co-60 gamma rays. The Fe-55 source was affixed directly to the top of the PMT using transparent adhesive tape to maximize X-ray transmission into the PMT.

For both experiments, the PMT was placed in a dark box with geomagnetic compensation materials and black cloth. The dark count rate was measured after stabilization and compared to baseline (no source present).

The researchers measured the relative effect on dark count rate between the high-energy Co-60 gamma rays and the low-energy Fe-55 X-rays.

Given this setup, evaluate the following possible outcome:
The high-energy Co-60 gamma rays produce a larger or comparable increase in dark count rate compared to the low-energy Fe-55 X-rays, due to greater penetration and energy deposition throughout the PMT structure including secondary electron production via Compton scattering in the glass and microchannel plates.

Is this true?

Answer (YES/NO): NO